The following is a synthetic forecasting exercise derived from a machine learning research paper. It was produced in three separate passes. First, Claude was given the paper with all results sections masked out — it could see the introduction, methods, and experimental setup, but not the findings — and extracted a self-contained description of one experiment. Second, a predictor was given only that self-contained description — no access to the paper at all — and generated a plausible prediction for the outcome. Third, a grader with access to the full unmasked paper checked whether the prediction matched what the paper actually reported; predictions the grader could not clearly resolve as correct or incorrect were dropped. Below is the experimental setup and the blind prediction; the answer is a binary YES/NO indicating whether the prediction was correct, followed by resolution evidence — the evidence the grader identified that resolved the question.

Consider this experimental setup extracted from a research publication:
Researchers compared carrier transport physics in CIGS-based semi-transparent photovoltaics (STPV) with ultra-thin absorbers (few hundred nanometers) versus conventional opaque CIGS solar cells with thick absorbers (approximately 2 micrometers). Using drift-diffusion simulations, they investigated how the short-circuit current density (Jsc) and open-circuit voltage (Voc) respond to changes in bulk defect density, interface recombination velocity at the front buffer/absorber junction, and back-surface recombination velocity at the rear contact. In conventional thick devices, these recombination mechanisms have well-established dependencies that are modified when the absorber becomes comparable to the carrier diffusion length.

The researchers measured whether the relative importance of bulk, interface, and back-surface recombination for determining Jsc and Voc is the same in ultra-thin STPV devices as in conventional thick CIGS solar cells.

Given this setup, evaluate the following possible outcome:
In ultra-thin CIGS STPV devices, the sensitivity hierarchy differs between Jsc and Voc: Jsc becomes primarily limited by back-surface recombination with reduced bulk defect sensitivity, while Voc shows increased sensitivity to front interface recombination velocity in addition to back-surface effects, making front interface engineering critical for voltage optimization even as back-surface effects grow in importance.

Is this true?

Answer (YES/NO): NO